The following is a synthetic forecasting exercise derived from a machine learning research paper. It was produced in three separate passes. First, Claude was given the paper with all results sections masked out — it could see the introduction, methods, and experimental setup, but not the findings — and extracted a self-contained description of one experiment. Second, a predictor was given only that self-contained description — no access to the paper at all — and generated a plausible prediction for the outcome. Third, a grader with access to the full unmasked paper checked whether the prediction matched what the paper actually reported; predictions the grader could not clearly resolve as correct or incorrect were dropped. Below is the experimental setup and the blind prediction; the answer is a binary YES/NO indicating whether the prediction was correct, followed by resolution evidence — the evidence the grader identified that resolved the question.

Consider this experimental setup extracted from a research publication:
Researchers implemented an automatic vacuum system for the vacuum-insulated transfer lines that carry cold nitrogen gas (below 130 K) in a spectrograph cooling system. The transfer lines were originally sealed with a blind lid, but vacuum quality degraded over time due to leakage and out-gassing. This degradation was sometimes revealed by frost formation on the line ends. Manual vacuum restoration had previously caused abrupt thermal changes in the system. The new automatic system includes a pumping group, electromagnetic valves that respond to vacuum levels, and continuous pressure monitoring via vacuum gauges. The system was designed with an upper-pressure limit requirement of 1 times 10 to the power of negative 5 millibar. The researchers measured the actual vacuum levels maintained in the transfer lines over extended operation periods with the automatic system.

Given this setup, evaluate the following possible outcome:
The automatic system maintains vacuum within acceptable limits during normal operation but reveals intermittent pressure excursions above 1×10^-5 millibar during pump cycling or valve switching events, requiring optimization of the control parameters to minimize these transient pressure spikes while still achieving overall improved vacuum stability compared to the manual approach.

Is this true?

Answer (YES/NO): NO